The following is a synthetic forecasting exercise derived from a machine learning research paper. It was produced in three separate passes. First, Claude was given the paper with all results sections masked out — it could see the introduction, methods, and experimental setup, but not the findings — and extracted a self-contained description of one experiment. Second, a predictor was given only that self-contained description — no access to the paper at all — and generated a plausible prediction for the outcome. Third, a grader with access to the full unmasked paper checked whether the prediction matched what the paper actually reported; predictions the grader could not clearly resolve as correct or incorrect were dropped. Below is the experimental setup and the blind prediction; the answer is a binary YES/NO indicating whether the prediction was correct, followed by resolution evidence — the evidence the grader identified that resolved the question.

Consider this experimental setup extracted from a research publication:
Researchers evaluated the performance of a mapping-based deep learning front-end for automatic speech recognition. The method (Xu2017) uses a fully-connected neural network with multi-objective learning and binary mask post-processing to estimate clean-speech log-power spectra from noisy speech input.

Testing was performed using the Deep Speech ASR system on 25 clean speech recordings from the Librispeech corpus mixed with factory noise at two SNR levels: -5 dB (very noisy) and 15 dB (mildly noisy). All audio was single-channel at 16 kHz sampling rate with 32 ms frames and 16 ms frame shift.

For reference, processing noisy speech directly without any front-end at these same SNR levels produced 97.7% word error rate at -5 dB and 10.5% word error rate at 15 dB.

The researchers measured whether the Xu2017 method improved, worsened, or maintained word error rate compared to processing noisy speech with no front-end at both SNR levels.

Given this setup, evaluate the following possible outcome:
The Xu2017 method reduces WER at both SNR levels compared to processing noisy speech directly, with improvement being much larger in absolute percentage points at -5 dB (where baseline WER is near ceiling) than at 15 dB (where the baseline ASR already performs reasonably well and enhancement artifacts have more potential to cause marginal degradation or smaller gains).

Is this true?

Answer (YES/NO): NO